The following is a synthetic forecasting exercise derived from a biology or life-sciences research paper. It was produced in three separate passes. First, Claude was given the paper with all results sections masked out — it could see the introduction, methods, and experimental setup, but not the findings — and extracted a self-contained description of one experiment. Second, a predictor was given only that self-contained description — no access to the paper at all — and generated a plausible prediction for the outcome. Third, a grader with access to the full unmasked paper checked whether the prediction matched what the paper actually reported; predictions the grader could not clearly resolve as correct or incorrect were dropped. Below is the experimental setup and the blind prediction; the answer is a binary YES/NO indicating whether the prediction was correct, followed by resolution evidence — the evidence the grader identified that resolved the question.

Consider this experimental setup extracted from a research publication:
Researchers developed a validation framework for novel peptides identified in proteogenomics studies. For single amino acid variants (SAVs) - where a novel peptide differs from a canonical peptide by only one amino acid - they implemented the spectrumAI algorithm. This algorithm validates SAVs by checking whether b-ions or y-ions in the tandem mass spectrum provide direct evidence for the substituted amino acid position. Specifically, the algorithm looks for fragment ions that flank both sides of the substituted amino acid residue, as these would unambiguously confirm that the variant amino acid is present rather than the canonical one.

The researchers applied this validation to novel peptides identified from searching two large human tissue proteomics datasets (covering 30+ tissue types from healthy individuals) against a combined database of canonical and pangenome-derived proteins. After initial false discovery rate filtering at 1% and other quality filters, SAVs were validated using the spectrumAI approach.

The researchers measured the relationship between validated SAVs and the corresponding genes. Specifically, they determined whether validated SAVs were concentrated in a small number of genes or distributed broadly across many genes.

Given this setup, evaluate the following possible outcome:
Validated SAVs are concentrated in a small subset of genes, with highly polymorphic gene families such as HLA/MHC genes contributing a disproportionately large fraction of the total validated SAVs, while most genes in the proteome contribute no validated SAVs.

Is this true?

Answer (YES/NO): NO